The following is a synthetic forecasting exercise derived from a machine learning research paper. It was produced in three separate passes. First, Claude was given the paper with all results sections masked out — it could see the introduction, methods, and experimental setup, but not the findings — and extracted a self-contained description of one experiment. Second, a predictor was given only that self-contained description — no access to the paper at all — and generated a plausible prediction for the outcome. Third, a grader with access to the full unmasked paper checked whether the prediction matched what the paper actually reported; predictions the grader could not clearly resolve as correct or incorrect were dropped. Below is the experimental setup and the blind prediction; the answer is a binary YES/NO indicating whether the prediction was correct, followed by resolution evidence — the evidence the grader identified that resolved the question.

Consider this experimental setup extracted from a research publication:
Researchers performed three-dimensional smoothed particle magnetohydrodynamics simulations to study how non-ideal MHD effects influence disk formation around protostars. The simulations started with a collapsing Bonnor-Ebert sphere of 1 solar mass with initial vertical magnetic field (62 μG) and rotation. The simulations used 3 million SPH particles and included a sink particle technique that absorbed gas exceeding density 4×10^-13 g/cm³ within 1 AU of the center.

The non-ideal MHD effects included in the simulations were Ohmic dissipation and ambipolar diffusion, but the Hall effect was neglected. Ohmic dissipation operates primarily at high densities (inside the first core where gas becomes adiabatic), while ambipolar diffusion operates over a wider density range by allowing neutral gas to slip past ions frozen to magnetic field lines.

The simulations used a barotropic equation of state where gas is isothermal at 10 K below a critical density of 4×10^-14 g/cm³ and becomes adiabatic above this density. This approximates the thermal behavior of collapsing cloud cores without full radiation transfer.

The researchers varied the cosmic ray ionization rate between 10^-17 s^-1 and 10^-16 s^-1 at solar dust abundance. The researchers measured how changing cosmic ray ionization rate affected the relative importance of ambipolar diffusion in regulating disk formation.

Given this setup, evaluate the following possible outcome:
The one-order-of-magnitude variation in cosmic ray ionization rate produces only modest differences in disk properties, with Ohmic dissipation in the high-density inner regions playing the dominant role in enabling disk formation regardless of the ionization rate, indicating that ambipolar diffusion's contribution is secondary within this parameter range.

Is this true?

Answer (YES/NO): NO